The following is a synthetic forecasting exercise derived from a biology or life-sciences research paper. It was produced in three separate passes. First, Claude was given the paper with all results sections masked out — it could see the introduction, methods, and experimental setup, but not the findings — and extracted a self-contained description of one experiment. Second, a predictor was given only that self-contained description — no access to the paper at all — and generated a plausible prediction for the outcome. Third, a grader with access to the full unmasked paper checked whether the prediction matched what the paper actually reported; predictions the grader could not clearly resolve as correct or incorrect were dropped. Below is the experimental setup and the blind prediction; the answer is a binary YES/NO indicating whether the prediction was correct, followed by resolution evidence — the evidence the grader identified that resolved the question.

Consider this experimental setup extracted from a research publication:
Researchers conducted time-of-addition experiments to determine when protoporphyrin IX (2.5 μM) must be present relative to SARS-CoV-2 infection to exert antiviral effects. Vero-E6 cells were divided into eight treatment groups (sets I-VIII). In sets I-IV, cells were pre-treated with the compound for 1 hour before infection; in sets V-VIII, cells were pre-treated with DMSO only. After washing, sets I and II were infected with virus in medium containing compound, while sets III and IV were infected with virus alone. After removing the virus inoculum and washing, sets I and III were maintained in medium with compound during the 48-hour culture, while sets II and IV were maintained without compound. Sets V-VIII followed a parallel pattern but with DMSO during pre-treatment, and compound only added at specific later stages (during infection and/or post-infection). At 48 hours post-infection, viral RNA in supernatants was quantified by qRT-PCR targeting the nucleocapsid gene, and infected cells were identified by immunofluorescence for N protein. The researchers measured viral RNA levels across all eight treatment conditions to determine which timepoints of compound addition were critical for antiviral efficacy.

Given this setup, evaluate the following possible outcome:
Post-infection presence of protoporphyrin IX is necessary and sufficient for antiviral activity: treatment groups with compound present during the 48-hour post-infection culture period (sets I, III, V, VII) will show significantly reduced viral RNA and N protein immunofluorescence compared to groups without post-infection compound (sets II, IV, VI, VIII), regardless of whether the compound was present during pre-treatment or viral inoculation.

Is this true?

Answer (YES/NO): NO